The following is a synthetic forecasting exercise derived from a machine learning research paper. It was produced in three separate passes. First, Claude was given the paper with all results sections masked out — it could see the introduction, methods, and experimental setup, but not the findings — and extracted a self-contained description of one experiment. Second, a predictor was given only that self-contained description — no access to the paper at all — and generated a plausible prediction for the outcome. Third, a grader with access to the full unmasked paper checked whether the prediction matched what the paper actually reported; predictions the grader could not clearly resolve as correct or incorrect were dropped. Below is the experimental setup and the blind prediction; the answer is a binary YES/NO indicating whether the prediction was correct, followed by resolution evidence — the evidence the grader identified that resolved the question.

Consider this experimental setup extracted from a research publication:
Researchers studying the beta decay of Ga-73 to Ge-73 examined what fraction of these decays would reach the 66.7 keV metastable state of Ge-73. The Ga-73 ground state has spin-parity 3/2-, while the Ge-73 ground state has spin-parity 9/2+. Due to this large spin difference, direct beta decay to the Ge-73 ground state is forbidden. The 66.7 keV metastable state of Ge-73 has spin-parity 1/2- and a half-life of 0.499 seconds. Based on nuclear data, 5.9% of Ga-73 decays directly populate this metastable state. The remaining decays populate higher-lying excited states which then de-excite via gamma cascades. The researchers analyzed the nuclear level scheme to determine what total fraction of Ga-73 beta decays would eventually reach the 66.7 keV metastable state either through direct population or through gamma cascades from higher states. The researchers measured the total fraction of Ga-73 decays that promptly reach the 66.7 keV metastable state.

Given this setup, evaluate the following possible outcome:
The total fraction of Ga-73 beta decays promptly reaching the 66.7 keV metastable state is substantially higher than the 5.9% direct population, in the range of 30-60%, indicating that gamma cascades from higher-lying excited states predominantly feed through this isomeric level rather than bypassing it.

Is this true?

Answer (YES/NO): NO